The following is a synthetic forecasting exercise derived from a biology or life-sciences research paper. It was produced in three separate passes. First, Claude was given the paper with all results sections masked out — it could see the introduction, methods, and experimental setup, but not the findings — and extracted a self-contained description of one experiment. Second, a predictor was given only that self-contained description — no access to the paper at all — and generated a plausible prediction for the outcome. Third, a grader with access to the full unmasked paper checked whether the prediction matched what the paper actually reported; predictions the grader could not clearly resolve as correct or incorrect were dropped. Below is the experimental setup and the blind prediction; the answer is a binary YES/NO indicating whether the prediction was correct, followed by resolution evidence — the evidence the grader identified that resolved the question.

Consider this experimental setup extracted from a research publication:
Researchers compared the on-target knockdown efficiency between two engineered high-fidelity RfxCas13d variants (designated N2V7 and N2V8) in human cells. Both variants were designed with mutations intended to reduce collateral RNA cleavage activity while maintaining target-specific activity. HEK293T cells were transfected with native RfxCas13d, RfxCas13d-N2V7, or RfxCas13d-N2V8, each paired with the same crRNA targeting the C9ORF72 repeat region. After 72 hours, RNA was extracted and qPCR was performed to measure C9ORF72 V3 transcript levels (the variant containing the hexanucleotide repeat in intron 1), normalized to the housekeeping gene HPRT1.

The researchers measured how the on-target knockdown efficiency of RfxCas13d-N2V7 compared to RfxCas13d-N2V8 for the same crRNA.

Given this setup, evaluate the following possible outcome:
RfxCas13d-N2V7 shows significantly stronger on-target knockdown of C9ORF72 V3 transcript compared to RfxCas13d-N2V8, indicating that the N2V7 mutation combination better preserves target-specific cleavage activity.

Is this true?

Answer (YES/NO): NO